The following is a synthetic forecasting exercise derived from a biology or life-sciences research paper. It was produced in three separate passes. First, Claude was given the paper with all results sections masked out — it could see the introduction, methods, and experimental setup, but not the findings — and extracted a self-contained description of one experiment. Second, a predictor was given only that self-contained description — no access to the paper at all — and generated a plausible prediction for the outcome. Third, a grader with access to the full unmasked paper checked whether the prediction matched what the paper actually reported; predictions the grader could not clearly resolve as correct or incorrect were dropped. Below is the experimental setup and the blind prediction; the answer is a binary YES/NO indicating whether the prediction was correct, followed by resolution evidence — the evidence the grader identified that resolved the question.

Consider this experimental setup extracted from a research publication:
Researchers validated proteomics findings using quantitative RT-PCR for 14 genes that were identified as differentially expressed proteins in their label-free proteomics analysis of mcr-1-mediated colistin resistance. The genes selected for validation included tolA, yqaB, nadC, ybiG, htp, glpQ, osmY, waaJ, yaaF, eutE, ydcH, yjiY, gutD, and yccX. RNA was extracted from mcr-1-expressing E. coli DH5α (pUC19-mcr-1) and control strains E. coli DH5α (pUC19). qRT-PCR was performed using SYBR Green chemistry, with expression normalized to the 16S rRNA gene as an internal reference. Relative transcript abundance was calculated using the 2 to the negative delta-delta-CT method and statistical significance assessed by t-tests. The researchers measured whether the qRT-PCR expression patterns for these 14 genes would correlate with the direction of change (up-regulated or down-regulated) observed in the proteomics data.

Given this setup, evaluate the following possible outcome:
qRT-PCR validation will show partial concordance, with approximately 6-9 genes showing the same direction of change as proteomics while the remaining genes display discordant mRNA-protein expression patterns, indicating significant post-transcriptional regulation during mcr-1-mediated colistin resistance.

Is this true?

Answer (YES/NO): NO